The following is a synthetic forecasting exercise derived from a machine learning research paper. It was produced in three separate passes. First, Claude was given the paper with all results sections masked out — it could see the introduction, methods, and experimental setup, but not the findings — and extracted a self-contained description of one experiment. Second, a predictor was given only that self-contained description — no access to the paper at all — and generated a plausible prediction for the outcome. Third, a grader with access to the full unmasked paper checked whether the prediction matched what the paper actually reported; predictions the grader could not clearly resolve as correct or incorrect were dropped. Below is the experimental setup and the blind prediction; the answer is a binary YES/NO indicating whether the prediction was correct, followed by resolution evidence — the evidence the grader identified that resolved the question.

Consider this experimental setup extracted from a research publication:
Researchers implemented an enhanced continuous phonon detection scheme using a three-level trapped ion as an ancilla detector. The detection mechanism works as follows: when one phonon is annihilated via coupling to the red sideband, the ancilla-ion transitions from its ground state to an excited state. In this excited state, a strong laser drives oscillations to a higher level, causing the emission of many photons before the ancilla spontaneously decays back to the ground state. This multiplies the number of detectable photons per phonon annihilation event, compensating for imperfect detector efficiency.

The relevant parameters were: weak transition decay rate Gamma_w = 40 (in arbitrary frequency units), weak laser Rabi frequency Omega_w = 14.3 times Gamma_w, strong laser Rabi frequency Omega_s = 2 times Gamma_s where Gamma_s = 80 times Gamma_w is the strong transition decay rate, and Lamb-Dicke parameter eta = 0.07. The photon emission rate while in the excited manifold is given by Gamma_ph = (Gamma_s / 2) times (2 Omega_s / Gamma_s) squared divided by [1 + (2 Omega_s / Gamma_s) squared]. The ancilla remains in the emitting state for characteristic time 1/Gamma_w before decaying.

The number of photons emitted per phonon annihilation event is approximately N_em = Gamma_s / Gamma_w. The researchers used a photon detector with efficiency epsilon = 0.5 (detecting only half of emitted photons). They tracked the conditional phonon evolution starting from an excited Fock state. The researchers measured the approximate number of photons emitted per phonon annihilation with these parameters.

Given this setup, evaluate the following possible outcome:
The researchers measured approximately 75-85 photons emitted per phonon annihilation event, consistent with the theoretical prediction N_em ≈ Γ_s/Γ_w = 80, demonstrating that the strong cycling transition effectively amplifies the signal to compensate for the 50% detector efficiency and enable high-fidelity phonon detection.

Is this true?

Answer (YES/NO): YES